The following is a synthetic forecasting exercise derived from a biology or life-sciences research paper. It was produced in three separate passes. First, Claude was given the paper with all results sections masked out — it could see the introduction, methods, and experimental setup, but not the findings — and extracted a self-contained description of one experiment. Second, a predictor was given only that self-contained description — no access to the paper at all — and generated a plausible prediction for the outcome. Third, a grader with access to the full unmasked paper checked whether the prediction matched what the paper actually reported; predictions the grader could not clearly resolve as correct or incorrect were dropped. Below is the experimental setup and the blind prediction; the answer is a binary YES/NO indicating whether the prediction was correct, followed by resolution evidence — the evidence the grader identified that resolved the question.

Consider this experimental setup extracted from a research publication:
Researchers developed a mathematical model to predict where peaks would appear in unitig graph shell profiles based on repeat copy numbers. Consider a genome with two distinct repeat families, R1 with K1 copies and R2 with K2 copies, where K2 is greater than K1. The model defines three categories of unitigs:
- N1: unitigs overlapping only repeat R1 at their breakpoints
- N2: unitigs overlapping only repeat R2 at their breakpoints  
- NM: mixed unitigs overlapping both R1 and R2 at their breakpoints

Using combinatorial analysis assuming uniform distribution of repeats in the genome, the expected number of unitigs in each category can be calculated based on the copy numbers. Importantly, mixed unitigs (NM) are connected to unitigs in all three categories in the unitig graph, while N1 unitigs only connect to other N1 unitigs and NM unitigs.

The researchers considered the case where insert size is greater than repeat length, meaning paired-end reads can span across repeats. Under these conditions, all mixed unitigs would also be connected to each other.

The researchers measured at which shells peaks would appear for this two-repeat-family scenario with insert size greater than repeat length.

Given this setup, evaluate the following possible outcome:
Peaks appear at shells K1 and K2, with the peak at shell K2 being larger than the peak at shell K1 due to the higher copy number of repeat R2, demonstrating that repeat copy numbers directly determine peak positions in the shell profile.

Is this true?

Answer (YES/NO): NO